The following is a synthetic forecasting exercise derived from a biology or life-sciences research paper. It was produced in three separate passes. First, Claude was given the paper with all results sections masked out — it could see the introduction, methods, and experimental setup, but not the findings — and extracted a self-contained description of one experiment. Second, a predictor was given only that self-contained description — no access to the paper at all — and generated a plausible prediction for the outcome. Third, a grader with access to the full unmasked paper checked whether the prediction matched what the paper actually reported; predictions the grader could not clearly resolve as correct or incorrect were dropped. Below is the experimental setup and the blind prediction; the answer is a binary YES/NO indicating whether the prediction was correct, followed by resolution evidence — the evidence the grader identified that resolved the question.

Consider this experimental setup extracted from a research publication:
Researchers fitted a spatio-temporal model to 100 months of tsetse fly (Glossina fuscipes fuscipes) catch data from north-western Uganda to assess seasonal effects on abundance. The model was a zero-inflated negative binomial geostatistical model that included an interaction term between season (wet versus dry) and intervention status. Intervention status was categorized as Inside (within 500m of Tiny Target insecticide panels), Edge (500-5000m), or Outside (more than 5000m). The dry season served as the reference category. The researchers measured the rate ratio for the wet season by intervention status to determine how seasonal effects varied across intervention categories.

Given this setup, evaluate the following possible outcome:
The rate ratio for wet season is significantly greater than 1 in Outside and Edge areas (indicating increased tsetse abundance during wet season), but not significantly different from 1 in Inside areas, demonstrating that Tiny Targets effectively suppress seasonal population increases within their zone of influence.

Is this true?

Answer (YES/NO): NO